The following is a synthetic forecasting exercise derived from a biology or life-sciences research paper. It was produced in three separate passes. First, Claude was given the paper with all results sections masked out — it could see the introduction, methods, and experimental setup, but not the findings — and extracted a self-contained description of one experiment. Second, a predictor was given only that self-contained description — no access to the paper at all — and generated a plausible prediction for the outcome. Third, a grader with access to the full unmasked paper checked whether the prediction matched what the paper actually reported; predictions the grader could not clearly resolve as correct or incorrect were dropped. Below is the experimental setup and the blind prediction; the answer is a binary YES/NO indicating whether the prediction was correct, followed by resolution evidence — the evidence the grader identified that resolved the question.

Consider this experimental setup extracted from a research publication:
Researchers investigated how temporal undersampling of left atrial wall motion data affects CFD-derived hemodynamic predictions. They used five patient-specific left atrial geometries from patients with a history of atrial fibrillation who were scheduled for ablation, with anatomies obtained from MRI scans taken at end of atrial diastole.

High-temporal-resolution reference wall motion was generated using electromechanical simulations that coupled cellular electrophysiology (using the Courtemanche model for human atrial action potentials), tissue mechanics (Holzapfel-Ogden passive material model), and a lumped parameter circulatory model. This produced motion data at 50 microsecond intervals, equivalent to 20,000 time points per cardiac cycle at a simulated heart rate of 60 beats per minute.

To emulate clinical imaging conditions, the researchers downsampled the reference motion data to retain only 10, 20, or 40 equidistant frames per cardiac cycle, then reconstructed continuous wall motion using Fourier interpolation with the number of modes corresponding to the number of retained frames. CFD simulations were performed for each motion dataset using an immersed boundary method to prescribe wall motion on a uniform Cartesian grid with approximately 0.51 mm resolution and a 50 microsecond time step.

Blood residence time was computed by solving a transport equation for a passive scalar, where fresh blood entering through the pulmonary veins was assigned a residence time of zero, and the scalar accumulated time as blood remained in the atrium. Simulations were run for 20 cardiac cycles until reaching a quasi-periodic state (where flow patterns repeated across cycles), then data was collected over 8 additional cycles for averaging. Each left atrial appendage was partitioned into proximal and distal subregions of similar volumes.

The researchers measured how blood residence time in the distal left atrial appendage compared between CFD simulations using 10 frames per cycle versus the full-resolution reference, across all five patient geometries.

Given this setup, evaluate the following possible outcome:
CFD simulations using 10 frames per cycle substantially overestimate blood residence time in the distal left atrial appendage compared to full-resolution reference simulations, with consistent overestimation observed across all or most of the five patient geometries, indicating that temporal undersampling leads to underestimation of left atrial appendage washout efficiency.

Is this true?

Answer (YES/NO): YES